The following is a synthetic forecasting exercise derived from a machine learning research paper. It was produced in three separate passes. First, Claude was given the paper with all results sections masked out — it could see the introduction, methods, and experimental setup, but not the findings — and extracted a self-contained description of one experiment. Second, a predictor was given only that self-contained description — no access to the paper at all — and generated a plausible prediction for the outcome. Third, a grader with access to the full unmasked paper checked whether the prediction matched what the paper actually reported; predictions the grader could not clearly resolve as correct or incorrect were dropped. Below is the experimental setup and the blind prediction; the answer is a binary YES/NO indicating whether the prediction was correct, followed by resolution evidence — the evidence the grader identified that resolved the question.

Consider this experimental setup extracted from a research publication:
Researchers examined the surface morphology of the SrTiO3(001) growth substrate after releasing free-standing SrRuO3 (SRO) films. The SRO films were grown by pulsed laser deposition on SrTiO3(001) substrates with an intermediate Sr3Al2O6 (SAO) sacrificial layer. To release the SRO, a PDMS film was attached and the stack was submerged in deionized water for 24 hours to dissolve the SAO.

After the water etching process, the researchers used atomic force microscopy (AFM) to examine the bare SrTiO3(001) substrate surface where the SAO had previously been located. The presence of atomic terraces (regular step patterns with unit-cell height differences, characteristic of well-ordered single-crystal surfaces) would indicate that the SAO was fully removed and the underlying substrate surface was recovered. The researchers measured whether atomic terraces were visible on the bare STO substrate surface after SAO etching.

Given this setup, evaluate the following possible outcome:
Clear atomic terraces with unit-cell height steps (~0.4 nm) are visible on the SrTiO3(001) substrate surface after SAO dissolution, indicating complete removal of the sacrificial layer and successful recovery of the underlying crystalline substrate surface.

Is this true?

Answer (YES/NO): NO